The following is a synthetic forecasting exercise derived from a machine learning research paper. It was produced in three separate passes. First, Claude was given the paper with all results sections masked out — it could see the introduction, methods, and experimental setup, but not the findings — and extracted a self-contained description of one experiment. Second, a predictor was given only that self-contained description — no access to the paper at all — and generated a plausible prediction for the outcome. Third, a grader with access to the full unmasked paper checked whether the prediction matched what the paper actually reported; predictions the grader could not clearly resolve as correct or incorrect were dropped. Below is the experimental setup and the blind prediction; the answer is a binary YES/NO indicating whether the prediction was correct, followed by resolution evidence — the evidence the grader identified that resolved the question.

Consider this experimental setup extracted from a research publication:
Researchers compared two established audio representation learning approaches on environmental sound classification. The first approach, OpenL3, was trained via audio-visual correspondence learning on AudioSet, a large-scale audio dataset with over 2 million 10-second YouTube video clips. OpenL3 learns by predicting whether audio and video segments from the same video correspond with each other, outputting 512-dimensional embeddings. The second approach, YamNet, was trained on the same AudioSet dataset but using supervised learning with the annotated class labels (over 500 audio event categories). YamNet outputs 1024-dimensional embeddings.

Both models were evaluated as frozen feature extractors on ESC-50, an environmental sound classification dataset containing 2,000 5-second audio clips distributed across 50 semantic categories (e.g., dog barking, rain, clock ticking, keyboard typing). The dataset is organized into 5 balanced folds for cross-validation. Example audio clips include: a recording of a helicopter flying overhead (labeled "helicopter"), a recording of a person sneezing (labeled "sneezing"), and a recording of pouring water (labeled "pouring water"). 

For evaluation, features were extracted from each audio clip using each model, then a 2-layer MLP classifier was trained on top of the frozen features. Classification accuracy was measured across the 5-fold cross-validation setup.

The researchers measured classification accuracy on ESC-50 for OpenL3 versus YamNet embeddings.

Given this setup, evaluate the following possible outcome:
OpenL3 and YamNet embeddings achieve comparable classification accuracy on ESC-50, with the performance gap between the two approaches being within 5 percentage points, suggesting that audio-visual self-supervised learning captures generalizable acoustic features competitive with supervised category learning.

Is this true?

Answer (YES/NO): NO